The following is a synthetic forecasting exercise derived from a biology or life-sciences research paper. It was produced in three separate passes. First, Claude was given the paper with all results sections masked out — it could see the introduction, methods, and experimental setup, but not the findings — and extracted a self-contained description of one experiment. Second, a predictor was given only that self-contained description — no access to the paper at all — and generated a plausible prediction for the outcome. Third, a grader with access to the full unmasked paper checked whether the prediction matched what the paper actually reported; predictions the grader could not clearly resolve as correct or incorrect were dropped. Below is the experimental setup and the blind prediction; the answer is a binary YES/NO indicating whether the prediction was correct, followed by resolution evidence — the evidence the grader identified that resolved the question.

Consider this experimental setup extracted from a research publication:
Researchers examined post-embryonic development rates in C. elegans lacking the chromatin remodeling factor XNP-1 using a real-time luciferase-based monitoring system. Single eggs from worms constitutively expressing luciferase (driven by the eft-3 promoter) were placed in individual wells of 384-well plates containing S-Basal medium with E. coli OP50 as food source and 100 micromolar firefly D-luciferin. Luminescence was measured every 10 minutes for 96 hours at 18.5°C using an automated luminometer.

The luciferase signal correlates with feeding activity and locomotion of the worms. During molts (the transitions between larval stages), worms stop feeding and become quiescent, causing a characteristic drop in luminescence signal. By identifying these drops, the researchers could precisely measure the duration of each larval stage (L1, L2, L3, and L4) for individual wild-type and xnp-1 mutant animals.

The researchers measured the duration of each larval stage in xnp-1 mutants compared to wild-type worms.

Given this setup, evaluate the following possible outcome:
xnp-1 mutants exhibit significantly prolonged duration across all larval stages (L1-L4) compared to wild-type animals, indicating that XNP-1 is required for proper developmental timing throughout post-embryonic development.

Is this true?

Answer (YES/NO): YES